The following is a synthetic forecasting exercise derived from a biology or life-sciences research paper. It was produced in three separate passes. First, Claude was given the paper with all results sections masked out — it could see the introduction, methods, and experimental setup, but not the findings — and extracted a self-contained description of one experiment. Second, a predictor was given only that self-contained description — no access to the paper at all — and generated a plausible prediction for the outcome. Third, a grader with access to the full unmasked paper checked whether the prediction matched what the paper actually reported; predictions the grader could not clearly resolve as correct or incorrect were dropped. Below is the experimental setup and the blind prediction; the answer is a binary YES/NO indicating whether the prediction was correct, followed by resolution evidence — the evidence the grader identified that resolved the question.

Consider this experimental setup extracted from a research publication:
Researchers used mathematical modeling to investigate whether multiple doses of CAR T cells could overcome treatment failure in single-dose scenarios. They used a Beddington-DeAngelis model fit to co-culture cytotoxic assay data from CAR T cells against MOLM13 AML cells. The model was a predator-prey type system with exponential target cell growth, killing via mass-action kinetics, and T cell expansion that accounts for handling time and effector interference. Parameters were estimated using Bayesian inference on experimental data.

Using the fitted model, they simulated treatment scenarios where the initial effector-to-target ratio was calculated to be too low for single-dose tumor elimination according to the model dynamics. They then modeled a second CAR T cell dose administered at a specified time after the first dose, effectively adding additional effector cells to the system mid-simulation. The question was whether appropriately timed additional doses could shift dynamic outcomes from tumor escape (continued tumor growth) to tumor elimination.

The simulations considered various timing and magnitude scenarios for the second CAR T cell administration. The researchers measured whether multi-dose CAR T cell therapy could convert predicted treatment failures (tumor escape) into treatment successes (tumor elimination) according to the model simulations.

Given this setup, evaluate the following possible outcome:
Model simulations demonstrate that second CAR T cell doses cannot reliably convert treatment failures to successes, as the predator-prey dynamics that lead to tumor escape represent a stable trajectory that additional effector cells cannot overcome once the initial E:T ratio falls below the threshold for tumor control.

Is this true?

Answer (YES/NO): NO